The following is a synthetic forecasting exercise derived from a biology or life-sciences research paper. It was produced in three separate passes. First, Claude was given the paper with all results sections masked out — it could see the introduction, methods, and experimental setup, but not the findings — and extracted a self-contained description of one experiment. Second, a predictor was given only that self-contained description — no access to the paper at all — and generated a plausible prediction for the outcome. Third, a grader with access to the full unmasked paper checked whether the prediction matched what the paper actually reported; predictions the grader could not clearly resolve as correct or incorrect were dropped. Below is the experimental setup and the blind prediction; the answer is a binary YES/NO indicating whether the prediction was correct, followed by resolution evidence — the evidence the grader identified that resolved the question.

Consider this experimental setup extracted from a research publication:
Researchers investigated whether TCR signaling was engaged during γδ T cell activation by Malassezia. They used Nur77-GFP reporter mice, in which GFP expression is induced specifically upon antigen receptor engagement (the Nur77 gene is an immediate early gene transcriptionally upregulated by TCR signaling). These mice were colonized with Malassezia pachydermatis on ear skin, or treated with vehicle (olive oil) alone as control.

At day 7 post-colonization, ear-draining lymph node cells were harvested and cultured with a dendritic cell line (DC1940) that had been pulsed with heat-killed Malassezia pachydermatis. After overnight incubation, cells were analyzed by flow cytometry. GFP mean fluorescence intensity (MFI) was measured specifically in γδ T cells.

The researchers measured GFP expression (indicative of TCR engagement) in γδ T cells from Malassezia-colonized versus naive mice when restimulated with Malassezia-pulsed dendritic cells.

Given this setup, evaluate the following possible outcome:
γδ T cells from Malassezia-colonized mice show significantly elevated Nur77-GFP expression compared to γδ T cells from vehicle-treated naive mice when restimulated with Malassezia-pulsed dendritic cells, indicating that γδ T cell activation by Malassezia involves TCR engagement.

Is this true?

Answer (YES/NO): NO